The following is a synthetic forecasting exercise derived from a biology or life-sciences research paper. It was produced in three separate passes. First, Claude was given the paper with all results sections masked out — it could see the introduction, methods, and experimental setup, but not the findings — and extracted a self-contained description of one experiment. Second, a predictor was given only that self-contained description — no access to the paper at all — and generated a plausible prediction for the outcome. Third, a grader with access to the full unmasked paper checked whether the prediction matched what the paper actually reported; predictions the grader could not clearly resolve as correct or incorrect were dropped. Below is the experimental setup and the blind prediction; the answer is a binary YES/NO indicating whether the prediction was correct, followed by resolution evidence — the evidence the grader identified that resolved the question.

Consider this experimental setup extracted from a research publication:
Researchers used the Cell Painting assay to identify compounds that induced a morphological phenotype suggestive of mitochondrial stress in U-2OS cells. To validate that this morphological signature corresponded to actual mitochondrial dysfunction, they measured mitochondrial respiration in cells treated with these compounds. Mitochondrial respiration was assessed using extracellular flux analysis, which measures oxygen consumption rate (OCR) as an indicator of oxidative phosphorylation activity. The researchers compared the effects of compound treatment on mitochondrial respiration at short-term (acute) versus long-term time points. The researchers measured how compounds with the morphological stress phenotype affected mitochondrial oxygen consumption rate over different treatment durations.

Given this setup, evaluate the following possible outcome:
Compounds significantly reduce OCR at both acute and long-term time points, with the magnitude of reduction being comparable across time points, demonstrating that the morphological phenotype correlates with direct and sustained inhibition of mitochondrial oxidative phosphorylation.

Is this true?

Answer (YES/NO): NO